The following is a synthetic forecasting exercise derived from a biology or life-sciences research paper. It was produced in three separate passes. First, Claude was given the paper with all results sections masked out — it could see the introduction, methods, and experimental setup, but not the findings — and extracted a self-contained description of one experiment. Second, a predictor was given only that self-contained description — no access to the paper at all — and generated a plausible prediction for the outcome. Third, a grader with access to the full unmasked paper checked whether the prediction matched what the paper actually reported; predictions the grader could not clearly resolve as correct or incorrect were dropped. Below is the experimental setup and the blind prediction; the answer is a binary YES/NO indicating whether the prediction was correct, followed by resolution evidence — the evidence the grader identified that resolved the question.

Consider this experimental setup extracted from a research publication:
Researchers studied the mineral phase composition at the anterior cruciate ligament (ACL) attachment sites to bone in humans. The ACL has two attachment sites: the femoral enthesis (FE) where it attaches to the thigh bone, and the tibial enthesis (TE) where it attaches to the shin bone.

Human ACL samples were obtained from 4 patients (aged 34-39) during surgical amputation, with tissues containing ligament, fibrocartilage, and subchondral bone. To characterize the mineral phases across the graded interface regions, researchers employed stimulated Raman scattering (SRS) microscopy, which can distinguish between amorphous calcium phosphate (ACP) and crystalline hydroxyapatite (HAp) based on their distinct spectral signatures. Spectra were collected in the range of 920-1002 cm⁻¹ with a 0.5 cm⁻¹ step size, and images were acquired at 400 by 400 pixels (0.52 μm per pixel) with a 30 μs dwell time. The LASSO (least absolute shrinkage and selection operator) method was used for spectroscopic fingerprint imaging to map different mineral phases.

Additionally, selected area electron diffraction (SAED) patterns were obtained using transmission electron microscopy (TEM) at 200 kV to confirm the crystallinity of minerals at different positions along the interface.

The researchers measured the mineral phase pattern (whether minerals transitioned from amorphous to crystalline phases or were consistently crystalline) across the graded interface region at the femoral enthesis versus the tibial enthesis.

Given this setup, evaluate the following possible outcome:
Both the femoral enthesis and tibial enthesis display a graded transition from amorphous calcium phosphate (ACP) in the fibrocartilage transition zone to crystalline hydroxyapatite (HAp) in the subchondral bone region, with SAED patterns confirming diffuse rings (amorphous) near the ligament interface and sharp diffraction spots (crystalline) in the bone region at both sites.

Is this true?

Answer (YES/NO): NO